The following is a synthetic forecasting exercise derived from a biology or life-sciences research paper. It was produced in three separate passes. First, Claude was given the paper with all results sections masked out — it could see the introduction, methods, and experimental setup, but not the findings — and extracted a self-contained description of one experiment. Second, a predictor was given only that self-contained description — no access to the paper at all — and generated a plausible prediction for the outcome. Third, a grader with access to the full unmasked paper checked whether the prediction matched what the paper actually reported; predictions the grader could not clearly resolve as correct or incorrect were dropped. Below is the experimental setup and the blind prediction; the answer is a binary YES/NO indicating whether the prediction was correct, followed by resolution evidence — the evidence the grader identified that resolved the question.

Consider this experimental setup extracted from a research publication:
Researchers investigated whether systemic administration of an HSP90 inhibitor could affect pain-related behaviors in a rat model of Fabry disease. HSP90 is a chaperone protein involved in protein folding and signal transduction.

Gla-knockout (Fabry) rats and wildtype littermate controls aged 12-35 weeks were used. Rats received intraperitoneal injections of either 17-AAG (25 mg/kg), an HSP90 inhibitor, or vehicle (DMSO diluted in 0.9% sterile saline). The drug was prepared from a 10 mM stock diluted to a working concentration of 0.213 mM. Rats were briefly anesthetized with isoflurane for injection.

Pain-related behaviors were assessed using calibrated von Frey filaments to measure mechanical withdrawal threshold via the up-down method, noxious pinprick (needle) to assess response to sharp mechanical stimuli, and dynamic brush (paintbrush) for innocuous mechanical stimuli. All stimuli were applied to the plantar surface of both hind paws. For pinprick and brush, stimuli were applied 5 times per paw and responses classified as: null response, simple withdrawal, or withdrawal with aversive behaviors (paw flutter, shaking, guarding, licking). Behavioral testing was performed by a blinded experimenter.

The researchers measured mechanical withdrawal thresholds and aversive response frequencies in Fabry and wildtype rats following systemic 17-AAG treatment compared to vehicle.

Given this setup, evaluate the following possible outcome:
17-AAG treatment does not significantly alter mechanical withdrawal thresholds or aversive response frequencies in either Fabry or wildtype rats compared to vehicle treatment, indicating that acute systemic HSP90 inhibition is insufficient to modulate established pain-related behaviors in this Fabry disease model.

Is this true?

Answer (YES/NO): NO